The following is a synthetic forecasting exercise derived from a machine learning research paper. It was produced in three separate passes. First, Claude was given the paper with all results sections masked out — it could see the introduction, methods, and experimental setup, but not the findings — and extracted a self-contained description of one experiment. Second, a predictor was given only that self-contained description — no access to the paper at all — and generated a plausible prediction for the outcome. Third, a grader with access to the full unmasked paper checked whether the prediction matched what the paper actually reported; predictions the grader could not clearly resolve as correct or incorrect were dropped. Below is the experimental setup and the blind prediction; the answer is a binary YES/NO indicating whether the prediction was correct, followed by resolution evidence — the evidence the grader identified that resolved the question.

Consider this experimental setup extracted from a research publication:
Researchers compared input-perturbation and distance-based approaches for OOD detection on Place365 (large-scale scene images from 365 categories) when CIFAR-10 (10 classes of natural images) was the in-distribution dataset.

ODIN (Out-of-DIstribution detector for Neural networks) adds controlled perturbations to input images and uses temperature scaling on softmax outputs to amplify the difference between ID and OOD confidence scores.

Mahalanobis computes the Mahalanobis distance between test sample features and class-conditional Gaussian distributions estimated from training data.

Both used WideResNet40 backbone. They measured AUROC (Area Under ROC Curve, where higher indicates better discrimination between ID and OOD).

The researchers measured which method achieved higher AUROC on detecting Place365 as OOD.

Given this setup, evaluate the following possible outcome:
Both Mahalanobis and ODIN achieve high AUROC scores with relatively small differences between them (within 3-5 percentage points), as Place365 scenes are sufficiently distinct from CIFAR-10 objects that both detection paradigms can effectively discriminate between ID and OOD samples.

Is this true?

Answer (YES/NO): NO